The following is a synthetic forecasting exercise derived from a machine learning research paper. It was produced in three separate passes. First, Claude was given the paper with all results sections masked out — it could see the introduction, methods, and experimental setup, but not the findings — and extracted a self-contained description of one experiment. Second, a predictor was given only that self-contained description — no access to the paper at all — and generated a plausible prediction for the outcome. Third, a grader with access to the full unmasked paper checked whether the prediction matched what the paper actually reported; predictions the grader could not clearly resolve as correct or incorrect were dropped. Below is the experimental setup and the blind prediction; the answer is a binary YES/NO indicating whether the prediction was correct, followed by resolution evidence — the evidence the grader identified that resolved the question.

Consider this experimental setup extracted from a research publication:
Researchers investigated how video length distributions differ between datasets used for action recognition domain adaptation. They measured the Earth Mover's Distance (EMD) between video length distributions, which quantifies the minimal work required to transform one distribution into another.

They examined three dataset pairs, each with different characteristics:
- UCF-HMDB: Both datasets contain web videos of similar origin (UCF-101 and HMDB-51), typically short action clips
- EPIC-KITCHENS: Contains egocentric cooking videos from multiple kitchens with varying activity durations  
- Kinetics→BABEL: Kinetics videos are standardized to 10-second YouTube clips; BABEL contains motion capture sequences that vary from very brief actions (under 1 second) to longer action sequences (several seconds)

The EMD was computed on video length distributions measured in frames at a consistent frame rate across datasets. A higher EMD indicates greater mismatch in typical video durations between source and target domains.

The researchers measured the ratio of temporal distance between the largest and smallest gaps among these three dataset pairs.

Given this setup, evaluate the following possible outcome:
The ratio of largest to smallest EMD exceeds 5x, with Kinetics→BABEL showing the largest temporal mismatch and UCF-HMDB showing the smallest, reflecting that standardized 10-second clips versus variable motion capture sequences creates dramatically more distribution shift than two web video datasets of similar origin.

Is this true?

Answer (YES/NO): NO